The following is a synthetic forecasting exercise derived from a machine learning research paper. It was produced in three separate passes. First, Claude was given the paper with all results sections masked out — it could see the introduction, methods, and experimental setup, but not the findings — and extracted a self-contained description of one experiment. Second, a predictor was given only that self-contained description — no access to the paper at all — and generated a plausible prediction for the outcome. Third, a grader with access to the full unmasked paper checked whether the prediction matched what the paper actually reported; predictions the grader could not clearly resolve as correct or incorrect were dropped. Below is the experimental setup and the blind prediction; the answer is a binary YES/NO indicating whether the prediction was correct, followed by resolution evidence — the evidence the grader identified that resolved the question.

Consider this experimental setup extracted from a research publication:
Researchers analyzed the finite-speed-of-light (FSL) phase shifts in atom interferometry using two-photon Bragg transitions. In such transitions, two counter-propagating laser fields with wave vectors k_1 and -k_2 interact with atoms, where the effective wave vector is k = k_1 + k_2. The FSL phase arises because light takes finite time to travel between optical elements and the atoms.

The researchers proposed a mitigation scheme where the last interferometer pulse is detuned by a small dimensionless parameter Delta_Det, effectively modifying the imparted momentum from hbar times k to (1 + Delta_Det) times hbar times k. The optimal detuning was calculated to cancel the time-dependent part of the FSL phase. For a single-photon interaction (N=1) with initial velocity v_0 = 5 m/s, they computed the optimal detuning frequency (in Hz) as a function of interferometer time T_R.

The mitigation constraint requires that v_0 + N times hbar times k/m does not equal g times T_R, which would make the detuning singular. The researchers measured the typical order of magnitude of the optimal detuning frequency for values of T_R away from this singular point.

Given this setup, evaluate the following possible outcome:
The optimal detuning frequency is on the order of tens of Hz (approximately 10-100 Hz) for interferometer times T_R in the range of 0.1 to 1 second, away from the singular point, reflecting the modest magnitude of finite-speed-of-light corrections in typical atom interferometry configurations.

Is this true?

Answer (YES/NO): NO